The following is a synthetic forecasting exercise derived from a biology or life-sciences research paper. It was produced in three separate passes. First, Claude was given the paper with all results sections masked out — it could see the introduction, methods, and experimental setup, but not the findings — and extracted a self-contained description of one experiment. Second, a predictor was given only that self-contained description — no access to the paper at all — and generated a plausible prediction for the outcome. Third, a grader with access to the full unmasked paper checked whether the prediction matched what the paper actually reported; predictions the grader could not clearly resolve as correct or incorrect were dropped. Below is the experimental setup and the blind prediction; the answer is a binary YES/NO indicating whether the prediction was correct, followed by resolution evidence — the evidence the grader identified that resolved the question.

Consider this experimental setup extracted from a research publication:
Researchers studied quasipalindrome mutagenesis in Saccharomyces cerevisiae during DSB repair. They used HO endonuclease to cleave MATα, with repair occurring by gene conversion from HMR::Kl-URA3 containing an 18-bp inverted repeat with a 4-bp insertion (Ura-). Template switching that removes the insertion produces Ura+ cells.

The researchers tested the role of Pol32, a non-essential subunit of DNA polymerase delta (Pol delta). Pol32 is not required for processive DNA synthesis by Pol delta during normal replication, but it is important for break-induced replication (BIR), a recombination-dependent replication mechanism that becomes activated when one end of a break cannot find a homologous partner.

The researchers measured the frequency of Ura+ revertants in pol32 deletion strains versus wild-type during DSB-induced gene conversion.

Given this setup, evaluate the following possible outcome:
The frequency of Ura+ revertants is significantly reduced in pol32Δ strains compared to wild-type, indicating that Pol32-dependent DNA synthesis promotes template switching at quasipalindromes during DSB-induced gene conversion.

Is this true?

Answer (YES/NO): NO